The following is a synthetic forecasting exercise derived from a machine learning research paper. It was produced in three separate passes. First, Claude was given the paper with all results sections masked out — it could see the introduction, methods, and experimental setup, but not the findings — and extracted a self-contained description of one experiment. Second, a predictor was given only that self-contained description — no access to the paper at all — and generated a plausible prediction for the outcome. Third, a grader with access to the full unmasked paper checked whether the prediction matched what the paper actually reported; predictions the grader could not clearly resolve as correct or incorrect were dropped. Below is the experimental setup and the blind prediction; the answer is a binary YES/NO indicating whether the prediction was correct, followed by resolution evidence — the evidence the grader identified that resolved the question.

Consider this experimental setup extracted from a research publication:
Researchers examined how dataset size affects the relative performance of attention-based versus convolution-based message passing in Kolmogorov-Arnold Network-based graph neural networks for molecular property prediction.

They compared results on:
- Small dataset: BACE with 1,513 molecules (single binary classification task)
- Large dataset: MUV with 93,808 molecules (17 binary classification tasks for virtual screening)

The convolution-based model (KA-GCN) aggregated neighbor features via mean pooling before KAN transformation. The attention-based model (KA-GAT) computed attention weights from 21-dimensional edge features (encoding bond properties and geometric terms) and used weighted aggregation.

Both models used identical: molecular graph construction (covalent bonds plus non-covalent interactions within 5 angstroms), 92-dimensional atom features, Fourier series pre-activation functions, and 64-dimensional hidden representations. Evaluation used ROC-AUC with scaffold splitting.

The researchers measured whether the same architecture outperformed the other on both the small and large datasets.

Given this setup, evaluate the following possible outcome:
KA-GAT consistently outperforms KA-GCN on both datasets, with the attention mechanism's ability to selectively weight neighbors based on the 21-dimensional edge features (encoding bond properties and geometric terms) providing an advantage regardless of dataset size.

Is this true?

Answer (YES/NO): NO